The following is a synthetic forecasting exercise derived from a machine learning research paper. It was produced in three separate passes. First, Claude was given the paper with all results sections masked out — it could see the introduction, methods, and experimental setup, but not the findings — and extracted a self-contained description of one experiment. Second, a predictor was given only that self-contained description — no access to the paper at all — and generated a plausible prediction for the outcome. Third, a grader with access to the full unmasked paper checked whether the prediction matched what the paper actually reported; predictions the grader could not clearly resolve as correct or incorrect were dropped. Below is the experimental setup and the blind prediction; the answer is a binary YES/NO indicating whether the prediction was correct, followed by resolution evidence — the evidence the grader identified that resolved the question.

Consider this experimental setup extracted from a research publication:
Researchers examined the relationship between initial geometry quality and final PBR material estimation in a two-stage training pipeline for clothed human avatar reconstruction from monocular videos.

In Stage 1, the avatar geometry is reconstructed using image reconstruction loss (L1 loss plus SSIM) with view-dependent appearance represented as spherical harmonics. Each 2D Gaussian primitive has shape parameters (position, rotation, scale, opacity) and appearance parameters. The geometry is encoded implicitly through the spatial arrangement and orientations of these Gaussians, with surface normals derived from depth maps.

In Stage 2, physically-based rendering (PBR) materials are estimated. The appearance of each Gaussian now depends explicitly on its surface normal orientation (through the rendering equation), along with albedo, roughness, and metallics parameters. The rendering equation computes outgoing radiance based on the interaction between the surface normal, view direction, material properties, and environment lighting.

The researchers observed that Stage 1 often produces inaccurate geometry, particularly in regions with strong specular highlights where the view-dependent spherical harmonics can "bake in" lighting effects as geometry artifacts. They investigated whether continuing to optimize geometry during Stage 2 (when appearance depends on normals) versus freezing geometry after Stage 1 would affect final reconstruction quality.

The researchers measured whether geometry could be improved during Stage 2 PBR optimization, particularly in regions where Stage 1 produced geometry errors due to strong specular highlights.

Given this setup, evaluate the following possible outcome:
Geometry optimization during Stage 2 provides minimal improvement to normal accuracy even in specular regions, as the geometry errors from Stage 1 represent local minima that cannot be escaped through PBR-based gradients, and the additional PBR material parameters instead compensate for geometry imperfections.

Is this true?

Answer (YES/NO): NO